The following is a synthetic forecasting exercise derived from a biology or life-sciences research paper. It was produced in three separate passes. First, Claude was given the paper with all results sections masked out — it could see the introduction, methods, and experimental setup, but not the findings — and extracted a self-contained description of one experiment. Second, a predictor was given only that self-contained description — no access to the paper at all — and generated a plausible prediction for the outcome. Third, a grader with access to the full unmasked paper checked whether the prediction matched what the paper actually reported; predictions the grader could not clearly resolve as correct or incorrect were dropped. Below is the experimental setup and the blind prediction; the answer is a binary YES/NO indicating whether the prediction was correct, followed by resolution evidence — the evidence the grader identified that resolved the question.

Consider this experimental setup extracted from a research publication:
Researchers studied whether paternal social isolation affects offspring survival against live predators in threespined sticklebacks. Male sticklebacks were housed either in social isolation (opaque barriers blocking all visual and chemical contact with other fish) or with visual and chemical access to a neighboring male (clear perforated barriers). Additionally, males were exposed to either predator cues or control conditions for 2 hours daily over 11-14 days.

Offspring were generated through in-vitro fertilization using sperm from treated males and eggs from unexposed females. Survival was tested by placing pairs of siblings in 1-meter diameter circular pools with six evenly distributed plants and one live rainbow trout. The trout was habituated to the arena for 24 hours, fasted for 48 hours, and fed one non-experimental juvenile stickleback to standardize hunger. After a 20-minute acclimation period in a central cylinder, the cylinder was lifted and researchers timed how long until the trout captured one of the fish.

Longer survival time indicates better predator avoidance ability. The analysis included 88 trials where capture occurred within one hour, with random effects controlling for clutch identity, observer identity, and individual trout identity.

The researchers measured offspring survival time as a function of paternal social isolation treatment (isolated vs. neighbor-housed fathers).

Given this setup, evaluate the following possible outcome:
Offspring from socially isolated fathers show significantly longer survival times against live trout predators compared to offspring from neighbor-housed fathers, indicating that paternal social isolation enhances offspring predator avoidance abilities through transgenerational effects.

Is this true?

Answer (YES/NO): NO